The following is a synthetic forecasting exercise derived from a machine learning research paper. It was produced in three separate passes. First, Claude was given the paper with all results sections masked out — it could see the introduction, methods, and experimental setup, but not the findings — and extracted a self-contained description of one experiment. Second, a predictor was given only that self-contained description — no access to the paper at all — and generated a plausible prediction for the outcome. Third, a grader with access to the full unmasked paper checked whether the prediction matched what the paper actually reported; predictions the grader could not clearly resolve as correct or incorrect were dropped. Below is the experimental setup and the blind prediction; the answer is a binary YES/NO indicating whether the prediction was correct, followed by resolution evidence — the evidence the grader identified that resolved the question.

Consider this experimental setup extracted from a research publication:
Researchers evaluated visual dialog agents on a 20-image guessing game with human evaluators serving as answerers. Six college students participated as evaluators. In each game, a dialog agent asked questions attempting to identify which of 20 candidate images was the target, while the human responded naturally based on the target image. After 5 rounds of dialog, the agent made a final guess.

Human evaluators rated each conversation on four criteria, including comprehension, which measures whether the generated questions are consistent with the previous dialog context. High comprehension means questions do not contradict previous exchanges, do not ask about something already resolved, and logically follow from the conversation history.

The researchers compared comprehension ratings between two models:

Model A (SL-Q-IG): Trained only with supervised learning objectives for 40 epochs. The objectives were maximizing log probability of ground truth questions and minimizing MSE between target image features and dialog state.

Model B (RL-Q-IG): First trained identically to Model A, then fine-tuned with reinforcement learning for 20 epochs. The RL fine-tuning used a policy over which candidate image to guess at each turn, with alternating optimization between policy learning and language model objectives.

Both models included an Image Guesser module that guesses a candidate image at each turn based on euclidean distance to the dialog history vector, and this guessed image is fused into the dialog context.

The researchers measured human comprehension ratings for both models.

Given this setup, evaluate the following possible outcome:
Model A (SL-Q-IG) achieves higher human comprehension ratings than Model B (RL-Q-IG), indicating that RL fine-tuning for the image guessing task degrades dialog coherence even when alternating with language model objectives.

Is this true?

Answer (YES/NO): NO